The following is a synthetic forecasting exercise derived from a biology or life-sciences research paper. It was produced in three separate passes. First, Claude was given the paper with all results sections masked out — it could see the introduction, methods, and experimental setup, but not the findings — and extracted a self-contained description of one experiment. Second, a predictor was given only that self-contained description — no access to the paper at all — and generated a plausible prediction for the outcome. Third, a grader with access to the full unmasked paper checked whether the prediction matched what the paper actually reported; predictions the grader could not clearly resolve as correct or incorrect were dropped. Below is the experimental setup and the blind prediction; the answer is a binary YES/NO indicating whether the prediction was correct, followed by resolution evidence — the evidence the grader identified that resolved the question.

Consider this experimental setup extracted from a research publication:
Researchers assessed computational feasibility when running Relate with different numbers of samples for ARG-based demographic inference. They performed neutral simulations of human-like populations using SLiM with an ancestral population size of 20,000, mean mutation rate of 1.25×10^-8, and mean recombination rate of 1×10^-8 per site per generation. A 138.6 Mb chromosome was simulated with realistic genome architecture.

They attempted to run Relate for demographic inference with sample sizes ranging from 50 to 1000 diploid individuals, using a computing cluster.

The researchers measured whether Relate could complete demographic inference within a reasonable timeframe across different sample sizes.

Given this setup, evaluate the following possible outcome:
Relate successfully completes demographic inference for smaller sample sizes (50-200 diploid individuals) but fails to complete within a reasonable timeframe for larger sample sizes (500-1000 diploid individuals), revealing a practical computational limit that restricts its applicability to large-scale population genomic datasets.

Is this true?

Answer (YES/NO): YES